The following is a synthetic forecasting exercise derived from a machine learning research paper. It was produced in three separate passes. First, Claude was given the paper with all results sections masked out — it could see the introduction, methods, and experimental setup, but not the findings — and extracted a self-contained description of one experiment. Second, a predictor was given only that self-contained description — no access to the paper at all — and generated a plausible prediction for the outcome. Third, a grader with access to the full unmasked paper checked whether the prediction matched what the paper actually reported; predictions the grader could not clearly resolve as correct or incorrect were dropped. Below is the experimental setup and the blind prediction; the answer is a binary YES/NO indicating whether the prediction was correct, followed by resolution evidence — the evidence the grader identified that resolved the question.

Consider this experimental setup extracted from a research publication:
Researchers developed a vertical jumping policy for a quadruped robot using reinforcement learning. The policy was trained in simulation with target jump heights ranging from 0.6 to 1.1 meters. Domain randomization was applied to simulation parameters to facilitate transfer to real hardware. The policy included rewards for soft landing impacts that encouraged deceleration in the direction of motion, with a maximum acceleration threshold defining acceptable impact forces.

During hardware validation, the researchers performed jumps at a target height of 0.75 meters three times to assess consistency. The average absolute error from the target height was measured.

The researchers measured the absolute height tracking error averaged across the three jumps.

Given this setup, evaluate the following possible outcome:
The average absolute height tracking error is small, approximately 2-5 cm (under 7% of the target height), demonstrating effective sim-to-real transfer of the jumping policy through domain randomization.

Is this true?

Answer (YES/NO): YES